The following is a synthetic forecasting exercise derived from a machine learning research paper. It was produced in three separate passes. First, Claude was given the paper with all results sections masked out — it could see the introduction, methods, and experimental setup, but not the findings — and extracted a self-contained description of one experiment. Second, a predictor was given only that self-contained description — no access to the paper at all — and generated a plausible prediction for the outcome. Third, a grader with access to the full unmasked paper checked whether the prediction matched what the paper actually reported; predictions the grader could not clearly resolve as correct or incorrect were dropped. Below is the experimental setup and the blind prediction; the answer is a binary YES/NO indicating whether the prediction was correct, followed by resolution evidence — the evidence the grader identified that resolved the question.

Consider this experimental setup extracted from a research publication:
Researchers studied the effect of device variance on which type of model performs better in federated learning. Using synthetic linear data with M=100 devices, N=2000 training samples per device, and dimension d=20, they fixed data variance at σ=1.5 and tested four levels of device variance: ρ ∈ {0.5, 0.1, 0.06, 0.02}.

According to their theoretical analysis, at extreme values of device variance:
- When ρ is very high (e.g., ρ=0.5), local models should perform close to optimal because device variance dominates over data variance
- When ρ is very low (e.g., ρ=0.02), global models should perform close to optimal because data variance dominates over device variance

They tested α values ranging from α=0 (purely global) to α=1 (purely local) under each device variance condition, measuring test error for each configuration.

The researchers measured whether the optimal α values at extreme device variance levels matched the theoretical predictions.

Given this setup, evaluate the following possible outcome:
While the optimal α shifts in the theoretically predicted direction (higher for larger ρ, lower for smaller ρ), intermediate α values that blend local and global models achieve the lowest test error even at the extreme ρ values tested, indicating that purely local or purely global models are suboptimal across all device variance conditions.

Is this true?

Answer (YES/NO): NO